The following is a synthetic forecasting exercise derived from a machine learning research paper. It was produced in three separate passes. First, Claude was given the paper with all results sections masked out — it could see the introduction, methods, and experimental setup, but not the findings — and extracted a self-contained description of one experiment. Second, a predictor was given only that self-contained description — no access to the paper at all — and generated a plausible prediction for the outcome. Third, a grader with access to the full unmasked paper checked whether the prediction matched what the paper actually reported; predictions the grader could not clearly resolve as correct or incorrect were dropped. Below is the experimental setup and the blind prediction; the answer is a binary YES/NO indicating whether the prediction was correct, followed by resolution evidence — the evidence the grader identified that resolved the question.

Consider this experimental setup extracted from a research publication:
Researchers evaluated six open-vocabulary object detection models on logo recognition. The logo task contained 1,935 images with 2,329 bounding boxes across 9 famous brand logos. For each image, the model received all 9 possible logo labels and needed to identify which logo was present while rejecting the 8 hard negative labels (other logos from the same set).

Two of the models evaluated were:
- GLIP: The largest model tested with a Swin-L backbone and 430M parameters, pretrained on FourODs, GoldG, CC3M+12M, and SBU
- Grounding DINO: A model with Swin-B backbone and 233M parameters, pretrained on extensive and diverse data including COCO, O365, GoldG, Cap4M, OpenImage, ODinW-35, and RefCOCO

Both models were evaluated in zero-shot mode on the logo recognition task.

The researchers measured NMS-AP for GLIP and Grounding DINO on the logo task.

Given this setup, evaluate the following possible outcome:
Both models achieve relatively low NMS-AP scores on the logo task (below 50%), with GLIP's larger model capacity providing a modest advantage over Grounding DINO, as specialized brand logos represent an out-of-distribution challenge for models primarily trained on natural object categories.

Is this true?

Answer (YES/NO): NO